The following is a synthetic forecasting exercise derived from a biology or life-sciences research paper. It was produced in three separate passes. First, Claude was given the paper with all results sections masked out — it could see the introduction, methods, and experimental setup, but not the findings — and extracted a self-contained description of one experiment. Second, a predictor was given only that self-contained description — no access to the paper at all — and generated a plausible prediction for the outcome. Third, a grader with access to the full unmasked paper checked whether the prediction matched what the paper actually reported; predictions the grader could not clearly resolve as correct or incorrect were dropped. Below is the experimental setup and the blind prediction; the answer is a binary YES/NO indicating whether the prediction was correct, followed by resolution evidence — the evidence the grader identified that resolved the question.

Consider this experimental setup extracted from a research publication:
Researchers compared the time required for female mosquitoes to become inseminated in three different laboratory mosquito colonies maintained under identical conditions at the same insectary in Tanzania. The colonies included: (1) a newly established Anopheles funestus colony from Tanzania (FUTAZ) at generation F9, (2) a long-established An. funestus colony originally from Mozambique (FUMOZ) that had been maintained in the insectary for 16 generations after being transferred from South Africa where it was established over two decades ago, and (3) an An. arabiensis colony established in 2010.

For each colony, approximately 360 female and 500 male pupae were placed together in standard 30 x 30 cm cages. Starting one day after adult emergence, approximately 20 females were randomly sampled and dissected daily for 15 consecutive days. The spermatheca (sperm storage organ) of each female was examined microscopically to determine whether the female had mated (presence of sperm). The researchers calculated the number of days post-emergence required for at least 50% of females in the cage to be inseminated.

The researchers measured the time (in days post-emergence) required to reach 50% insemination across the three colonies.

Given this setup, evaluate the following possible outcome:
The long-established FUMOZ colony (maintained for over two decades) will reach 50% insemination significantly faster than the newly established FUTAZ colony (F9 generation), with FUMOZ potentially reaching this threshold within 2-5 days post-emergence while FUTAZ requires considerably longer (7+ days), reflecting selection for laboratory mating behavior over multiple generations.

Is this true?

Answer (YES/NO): NO